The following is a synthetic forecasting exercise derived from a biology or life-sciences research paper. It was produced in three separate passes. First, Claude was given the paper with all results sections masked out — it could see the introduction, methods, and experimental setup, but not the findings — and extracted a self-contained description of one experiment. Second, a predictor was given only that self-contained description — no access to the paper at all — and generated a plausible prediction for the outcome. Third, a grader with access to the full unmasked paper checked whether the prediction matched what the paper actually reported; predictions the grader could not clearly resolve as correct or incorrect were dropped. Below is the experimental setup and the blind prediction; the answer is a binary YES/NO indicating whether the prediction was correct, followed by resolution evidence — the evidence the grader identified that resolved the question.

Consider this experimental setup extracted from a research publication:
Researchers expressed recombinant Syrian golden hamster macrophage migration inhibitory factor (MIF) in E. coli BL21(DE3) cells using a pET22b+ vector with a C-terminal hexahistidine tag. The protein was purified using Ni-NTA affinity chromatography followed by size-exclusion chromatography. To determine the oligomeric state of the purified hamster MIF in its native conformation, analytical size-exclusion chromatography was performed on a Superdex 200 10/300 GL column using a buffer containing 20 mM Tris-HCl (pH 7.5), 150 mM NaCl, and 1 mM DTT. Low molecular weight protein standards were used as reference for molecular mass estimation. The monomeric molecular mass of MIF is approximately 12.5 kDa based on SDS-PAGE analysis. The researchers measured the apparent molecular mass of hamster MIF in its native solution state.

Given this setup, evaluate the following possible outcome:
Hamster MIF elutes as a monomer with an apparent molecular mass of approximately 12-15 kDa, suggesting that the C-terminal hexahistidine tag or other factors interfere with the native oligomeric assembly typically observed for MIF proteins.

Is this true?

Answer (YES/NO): NO